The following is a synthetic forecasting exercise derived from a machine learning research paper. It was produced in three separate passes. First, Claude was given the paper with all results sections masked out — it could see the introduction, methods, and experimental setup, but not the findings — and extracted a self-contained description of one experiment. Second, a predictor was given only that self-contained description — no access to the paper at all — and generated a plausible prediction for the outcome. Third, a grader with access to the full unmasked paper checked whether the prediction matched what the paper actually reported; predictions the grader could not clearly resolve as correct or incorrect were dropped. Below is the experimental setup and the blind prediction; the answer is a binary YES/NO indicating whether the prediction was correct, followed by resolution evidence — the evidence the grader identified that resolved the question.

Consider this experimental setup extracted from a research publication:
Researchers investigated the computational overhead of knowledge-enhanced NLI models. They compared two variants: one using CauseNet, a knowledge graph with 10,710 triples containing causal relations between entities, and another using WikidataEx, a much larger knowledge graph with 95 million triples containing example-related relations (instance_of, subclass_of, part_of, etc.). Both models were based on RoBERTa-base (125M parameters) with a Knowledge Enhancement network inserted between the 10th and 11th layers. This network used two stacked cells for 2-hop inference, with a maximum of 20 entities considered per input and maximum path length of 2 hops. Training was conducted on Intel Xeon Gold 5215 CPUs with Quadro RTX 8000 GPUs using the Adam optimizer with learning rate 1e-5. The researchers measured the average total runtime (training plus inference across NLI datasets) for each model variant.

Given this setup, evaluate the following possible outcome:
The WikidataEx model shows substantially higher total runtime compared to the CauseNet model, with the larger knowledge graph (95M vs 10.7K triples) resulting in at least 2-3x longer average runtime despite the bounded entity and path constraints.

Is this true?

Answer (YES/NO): NO